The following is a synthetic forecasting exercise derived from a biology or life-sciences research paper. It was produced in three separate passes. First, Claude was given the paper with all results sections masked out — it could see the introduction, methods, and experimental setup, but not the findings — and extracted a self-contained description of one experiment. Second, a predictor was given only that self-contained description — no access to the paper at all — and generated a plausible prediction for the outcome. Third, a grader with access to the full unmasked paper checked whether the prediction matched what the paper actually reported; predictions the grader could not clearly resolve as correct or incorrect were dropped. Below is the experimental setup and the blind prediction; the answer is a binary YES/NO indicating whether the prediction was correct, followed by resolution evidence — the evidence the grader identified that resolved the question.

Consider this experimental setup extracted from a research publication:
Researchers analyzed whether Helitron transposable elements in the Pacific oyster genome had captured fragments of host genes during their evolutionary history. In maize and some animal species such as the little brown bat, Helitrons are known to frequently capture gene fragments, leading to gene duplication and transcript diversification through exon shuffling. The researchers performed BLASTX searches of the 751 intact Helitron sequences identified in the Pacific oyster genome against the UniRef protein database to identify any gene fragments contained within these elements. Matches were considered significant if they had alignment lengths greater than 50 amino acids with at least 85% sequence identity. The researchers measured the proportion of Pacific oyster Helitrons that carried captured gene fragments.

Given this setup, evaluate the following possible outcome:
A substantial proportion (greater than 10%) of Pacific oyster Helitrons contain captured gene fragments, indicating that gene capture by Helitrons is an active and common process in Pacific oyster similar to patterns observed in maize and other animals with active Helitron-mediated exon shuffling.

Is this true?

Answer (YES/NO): NO